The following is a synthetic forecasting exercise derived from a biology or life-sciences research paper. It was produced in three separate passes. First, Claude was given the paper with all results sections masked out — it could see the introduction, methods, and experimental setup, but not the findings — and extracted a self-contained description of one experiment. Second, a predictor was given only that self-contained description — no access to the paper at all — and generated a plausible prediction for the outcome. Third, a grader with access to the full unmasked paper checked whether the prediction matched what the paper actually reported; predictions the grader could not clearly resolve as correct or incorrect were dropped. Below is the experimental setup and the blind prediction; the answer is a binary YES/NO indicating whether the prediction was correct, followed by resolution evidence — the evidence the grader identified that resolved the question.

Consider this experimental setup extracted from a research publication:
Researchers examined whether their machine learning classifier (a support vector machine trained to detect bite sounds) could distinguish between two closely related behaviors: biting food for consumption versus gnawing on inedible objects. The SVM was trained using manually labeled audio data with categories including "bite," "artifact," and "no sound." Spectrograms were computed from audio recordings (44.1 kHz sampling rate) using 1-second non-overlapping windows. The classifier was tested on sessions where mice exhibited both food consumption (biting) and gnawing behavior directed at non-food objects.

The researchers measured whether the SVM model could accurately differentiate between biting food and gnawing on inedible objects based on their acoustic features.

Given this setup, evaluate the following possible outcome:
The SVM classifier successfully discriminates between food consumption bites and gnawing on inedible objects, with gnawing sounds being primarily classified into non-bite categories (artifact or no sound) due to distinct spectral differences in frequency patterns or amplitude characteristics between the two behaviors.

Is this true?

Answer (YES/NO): NO